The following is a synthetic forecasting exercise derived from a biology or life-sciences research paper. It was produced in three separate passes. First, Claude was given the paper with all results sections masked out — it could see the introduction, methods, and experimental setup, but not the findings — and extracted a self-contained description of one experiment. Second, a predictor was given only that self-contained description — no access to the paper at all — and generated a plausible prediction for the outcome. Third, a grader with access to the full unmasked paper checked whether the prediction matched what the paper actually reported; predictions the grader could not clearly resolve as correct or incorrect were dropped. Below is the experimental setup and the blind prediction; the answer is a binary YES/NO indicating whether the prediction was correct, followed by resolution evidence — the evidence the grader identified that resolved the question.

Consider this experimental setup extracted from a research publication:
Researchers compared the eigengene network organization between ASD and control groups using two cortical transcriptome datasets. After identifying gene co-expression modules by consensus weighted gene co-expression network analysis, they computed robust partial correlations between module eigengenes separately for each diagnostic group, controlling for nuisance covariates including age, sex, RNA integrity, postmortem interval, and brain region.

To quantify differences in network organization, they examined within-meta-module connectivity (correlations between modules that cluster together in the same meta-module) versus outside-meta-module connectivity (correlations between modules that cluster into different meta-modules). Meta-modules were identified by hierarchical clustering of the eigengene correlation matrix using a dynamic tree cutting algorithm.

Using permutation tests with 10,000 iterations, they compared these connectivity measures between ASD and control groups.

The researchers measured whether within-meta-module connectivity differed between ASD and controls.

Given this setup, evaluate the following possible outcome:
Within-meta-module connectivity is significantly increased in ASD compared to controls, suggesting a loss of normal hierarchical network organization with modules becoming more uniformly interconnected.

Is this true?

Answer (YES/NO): NO